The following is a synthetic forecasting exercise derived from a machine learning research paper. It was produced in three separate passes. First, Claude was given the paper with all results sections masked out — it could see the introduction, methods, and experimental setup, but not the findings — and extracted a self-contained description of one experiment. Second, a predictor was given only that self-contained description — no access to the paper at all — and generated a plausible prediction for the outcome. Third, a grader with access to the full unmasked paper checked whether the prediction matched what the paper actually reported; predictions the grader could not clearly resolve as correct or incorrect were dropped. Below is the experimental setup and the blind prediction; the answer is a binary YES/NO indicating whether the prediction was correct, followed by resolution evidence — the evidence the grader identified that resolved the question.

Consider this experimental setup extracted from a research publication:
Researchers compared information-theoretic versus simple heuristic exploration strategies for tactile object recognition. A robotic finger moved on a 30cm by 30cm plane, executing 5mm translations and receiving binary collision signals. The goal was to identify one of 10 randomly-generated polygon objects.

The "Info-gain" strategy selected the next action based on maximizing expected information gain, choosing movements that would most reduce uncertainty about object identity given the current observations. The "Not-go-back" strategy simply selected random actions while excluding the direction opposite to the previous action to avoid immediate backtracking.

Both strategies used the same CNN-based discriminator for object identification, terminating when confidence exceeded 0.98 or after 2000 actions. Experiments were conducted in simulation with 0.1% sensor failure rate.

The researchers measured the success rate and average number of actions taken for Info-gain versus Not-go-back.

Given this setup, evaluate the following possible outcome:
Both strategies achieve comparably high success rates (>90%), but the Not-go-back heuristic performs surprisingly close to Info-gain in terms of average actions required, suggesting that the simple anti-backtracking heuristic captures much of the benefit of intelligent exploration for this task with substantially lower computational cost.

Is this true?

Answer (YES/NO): NO